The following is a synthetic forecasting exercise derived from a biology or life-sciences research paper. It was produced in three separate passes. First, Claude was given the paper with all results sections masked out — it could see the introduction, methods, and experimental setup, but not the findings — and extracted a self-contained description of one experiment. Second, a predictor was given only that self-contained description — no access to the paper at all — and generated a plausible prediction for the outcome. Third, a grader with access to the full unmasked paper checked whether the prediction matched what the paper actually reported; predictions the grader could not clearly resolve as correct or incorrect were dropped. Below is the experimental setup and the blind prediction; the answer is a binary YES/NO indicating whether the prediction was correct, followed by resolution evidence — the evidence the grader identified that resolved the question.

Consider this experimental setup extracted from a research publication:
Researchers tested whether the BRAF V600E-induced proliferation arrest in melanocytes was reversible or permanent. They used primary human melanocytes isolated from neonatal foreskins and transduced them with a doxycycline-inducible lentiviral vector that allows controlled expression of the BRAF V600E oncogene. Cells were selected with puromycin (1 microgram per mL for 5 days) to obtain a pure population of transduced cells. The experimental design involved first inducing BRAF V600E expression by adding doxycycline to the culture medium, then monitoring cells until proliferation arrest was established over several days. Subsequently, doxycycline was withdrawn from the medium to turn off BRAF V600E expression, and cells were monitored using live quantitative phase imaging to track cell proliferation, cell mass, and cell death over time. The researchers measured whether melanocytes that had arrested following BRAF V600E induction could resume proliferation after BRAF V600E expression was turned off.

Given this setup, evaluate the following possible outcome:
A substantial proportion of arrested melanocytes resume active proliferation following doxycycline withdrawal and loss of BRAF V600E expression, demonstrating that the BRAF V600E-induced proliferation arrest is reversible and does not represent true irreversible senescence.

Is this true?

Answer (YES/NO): YES